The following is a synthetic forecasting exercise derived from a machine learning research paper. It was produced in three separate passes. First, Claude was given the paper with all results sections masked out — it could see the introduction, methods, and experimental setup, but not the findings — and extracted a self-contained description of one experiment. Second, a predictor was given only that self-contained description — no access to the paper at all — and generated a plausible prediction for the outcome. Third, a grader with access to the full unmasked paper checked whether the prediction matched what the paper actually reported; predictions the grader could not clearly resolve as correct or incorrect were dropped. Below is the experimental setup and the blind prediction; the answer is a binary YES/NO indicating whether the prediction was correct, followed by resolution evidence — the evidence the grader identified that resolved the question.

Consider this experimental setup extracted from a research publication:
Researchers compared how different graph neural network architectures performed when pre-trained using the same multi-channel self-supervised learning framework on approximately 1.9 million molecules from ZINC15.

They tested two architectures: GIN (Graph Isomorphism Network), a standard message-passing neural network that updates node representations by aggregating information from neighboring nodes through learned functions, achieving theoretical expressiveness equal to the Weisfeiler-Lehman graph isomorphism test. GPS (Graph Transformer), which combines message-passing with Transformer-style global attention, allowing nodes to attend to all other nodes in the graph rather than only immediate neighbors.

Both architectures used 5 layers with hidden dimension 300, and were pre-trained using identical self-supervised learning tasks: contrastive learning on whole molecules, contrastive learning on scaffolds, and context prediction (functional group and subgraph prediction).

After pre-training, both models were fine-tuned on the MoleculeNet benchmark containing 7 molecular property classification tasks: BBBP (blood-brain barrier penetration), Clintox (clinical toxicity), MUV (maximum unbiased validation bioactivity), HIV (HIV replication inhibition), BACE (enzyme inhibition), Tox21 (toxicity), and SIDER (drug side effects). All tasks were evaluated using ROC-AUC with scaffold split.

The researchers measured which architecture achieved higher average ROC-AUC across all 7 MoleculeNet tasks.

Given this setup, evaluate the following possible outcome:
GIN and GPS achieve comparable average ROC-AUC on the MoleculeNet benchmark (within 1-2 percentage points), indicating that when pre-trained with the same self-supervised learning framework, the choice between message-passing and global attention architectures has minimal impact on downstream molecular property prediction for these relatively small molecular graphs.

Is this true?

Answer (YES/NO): YES